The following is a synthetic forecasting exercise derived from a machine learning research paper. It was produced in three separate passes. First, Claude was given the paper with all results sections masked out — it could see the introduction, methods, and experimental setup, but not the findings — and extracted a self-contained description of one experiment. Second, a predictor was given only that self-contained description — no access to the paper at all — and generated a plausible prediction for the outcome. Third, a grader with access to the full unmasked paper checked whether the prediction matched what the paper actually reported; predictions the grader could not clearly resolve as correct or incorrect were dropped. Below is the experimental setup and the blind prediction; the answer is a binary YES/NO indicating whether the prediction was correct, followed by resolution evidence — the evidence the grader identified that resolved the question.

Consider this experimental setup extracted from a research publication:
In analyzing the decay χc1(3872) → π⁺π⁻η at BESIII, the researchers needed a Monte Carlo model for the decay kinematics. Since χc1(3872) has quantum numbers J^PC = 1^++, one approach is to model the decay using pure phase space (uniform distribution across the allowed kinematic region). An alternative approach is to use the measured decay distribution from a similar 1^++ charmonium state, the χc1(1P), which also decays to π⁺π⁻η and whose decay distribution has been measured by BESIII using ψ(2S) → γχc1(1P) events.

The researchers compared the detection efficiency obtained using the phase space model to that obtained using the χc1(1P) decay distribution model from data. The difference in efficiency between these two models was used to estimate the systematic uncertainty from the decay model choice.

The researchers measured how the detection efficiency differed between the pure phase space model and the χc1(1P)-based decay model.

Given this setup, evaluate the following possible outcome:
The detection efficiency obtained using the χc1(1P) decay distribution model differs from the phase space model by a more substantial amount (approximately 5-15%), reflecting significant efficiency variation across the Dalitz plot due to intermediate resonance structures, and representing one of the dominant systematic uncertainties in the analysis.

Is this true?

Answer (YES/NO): YES